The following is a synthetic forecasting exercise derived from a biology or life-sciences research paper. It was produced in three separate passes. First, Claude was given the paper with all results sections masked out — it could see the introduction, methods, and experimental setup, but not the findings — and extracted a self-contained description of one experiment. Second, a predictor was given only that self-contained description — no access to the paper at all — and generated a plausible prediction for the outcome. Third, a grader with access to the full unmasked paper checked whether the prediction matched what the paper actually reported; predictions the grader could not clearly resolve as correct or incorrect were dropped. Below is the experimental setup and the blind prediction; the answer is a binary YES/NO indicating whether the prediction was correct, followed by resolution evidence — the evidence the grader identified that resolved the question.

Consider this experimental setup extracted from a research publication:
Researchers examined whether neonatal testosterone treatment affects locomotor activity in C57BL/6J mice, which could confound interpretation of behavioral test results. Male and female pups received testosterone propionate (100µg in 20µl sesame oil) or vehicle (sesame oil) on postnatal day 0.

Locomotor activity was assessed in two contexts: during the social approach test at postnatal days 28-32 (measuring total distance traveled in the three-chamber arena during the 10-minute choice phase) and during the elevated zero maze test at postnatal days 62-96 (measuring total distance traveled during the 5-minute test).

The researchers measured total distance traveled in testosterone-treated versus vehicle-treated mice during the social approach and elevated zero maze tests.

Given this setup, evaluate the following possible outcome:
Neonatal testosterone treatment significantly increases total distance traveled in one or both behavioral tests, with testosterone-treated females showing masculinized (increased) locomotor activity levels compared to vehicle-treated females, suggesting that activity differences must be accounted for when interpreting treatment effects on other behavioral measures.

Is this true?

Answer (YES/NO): NO